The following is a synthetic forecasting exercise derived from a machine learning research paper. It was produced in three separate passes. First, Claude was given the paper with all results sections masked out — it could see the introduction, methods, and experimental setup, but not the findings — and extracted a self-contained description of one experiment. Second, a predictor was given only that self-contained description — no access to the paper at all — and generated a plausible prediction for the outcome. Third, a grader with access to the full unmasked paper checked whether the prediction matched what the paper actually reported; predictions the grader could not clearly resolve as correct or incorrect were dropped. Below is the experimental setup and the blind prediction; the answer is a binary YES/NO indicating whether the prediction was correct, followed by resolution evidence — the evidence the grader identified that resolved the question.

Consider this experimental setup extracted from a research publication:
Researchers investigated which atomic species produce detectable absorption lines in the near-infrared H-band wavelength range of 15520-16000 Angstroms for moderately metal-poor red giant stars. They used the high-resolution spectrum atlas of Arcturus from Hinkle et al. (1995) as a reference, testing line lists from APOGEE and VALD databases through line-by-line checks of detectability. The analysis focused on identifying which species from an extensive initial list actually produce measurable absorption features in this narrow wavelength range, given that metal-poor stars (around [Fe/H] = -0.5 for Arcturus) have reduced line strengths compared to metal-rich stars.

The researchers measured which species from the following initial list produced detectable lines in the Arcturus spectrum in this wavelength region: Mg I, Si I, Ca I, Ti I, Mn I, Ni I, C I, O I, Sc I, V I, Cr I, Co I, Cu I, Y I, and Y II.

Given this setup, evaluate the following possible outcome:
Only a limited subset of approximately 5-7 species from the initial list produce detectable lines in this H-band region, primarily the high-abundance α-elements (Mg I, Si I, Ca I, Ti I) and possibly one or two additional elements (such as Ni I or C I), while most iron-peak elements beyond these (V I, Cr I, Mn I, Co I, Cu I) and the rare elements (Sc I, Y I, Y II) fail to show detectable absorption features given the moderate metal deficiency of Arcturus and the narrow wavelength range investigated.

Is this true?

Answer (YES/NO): NO